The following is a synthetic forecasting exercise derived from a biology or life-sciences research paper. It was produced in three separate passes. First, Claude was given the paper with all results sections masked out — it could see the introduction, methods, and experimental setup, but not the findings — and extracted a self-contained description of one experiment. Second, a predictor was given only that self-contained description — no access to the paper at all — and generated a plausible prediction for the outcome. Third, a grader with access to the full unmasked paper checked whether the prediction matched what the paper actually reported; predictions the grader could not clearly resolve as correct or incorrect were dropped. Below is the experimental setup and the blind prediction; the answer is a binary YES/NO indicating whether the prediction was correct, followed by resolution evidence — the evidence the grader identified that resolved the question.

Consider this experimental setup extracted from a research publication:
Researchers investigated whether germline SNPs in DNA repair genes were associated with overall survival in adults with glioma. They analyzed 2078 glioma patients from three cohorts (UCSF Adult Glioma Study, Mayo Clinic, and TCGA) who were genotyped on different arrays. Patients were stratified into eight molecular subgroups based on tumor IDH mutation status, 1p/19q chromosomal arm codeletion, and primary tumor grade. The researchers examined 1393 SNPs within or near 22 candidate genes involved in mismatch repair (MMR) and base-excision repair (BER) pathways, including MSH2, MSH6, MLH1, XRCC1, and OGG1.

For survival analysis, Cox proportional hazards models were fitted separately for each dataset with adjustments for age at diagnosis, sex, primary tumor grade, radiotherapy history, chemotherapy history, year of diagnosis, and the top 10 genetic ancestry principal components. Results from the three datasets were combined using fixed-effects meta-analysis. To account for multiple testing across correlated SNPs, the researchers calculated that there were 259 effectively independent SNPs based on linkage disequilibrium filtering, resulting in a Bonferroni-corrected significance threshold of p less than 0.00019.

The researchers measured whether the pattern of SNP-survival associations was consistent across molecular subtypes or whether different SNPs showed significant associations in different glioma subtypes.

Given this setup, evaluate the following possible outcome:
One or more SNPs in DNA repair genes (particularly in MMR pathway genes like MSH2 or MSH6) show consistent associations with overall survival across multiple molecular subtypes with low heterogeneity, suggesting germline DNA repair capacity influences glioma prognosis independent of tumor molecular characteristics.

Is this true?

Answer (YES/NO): NO